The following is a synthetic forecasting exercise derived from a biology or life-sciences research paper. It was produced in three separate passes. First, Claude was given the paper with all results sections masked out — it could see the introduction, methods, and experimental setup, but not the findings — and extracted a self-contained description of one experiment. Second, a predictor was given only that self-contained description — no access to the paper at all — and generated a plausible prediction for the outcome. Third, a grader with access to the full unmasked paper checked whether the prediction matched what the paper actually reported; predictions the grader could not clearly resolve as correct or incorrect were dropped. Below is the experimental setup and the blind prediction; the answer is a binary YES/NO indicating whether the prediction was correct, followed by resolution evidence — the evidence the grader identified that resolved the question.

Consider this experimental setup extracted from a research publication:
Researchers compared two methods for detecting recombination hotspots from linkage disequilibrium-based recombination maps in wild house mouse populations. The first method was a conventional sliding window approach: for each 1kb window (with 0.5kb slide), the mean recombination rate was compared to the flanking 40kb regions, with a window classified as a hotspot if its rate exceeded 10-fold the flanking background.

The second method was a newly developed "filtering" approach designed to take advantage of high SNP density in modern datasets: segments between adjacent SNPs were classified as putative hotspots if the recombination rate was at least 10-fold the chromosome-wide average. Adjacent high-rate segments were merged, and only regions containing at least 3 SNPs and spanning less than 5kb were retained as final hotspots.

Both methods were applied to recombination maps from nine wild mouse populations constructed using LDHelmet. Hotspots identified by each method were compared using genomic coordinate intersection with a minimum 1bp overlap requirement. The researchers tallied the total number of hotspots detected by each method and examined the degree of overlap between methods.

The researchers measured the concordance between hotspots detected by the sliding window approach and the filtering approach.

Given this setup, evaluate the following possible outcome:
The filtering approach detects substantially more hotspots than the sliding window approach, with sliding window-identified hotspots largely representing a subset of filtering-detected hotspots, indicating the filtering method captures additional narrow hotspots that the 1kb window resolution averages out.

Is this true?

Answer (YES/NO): NO